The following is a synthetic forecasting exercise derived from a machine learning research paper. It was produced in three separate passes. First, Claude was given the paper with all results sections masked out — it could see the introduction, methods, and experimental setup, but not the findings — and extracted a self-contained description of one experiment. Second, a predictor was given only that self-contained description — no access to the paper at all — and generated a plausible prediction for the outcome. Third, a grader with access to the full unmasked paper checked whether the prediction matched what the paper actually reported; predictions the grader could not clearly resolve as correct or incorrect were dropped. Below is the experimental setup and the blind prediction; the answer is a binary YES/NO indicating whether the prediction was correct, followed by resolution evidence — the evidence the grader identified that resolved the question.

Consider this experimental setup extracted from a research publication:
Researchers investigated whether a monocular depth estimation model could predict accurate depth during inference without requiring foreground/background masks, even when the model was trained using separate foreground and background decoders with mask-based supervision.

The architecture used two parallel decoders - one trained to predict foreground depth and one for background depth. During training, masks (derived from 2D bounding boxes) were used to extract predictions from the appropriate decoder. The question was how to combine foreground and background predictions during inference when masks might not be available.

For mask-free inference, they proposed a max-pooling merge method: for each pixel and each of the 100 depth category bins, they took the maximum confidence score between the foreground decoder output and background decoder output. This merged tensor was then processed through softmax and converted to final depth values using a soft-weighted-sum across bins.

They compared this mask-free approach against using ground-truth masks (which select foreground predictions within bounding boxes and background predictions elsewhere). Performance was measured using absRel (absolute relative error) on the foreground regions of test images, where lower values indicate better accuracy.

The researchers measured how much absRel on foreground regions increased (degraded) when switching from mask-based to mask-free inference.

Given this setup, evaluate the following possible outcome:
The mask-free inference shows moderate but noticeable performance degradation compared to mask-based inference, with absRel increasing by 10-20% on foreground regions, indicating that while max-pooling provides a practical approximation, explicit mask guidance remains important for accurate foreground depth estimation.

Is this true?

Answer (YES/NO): NO